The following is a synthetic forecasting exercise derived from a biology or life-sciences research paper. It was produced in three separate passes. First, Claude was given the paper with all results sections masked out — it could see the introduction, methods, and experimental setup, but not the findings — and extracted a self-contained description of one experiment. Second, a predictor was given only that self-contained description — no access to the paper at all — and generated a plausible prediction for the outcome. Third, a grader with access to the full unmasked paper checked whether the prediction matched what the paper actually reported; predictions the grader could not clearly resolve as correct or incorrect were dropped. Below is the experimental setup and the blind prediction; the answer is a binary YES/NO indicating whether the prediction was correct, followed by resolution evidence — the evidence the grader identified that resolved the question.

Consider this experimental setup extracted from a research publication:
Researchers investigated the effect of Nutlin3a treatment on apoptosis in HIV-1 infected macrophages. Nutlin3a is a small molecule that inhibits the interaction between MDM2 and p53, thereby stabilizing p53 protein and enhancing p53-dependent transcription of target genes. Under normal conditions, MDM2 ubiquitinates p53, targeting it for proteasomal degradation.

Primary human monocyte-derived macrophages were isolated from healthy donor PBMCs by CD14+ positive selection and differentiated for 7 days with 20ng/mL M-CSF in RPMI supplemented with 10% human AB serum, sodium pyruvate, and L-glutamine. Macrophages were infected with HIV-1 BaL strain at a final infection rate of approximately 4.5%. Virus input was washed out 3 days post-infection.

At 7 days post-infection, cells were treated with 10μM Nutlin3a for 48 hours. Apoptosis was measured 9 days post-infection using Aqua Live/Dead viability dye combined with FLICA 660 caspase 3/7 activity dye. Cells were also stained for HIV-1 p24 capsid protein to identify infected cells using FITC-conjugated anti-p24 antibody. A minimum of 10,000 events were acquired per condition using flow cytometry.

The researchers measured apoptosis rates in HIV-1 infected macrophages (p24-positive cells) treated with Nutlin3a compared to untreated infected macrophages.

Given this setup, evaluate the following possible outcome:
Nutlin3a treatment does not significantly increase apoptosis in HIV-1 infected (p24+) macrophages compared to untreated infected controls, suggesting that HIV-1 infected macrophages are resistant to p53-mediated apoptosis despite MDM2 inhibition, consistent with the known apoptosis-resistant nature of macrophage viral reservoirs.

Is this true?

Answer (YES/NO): NO